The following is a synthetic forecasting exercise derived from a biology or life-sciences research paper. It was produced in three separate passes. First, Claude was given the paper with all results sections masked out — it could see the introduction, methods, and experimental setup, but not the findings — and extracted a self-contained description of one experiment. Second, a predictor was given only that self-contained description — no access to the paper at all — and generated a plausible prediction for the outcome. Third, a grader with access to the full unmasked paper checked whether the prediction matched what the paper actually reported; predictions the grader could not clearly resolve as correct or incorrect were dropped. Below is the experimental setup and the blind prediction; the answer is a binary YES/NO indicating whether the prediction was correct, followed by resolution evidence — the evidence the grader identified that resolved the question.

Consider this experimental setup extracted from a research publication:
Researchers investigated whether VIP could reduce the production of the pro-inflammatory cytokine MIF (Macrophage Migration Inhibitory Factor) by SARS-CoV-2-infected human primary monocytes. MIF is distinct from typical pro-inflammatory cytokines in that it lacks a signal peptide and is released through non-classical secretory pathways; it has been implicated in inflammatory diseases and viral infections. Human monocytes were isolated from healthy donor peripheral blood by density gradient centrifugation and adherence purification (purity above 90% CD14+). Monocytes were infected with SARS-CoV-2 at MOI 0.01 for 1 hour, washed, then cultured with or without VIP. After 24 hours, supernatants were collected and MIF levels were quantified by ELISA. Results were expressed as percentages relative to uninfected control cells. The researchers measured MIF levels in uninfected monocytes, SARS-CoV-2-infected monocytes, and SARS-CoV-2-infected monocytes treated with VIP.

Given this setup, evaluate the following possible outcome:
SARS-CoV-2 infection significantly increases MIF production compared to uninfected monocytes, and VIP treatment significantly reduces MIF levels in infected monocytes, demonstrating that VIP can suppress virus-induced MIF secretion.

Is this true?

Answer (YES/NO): YES